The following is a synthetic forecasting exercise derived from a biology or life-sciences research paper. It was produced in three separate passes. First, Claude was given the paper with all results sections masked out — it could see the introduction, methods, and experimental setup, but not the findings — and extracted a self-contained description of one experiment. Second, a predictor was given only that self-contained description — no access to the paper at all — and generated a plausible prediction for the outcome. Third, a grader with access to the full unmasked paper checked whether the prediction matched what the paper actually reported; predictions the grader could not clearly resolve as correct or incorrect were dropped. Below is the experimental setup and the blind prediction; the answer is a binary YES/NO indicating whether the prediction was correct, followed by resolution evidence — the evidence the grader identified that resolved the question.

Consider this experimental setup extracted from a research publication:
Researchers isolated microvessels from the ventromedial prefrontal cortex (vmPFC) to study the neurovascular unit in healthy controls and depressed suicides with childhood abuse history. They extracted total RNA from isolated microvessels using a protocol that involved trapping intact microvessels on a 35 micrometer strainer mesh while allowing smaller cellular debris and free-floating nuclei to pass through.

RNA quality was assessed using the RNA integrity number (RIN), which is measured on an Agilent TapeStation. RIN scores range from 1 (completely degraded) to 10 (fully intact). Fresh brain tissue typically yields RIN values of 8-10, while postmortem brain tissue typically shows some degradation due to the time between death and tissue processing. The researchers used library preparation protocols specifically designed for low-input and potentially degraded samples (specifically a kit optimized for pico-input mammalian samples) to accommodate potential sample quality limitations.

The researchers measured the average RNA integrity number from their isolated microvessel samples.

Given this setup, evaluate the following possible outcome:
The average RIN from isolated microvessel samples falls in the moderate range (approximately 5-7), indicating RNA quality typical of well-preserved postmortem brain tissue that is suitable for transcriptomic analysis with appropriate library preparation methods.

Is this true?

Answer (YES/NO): NO